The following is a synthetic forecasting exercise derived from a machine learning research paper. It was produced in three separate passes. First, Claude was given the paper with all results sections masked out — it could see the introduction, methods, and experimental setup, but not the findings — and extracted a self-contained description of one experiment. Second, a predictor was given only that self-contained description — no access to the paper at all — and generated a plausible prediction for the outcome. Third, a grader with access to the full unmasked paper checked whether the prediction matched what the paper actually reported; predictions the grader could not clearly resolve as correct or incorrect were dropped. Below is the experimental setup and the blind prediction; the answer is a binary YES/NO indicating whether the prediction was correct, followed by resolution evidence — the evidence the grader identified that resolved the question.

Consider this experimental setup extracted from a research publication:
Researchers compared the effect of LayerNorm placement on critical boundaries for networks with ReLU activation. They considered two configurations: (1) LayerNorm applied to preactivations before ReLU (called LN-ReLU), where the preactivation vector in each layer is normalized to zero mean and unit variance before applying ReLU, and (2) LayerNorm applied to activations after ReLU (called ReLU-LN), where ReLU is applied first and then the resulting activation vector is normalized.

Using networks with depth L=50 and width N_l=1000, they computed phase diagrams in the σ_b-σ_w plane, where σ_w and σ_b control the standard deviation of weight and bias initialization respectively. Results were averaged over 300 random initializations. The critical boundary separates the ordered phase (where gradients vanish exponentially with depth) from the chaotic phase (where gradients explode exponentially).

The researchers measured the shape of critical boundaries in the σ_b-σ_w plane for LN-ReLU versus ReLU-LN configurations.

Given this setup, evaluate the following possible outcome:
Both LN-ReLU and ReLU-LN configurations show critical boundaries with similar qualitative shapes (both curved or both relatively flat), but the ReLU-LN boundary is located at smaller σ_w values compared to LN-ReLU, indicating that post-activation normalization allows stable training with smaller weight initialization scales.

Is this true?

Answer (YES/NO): NO